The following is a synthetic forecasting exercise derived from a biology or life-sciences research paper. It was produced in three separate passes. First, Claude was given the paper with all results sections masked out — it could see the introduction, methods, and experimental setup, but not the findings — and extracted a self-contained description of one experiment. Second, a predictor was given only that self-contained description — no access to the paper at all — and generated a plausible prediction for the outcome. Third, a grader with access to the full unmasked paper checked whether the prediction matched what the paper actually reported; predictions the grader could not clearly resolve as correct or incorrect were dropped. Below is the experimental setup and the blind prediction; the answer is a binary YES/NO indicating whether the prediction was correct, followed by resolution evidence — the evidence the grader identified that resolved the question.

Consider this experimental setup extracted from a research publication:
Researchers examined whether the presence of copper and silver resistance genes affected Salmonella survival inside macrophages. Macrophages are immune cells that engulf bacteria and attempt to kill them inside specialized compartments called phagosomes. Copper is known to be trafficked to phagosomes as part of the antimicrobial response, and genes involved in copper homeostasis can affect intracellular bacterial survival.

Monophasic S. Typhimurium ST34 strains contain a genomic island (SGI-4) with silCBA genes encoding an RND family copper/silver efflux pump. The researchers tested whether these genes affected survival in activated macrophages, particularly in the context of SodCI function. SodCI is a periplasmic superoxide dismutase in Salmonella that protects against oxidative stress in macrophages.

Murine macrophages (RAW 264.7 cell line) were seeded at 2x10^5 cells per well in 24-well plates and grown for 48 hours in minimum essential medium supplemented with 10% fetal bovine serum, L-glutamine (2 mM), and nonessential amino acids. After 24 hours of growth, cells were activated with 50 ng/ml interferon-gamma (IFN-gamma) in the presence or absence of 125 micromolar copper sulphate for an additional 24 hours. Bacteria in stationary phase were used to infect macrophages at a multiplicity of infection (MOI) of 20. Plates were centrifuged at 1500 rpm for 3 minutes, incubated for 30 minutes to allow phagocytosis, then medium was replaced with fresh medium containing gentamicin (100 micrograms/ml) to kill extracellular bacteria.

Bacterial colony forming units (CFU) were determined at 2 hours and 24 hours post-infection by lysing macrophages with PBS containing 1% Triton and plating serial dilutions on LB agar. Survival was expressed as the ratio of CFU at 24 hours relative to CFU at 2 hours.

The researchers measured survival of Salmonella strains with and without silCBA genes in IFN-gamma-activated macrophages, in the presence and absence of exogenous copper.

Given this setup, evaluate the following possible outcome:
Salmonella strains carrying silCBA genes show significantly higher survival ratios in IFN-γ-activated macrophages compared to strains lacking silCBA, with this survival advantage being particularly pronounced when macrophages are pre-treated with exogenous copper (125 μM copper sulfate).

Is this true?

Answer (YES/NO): NO